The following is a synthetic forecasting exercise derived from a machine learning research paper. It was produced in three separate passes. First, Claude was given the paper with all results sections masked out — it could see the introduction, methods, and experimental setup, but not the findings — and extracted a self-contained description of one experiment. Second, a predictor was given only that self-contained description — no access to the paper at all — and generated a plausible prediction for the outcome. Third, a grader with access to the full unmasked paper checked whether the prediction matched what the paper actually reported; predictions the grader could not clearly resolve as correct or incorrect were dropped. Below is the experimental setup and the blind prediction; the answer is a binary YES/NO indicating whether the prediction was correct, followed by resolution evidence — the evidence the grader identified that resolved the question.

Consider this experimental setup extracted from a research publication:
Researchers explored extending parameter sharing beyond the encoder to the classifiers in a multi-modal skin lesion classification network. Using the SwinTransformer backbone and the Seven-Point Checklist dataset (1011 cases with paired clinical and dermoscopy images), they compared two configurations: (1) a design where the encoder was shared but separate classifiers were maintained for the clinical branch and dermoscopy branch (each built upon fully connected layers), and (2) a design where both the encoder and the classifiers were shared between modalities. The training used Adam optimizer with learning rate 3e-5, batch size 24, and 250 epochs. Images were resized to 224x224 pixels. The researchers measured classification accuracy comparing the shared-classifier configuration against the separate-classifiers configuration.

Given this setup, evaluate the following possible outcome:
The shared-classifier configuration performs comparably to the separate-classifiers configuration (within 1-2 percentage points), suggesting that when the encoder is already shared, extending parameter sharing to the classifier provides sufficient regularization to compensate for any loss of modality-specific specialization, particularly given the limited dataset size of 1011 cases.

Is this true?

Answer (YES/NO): NO